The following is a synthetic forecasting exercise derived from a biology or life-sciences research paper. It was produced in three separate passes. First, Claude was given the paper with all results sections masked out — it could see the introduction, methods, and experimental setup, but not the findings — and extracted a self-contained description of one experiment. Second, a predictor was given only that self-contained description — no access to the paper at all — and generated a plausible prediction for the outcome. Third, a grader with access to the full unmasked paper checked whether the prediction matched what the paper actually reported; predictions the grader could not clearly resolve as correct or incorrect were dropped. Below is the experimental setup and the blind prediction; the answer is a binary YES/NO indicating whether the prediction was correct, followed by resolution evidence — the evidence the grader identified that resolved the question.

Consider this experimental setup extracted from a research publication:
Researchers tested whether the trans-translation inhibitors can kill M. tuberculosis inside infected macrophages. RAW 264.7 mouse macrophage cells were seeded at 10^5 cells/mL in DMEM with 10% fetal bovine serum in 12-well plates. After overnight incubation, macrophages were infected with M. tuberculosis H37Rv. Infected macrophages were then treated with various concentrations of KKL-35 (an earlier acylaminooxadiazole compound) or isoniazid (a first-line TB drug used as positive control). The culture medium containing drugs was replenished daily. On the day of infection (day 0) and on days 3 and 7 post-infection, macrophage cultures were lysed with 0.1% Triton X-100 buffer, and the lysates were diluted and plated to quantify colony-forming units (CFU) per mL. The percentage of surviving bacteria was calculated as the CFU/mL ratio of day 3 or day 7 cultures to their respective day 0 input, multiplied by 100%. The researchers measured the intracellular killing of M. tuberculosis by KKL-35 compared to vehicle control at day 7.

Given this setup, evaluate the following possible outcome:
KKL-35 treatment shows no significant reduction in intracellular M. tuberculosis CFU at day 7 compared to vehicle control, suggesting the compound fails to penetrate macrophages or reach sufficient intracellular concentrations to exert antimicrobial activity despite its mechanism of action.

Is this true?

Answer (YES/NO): NO